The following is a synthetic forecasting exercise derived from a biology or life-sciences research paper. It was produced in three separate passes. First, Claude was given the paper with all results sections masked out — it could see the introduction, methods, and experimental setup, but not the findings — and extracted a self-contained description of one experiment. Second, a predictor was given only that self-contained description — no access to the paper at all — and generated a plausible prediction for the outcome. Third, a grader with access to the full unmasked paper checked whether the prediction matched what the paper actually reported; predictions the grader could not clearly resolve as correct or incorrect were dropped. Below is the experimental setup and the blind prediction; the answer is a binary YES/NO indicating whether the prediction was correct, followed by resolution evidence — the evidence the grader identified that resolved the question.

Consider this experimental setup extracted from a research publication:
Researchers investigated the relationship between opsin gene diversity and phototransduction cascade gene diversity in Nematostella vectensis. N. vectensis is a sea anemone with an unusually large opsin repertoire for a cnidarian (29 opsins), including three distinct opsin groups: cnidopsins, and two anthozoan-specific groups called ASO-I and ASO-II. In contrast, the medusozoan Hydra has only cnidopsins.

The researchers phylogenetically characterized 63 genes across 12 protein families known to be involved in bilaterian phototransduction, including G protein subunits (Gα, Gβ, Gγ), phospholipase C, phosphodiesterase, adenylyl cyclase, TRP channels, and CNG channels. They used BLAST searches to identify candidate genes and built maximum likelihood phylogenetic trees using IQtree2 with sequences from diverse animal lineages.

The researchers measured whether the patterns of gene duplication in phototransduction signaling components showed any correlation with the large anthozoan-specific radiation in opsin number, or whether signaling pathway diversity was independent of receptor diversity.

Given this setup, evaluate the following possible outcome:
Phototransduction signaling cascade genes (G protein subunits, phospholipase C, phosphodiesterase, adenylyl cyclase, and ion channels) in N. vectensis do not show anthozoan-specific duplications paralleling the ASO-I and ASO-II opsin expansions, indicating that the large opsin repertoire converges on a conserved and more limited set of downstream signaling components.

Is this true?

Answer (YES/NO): NO